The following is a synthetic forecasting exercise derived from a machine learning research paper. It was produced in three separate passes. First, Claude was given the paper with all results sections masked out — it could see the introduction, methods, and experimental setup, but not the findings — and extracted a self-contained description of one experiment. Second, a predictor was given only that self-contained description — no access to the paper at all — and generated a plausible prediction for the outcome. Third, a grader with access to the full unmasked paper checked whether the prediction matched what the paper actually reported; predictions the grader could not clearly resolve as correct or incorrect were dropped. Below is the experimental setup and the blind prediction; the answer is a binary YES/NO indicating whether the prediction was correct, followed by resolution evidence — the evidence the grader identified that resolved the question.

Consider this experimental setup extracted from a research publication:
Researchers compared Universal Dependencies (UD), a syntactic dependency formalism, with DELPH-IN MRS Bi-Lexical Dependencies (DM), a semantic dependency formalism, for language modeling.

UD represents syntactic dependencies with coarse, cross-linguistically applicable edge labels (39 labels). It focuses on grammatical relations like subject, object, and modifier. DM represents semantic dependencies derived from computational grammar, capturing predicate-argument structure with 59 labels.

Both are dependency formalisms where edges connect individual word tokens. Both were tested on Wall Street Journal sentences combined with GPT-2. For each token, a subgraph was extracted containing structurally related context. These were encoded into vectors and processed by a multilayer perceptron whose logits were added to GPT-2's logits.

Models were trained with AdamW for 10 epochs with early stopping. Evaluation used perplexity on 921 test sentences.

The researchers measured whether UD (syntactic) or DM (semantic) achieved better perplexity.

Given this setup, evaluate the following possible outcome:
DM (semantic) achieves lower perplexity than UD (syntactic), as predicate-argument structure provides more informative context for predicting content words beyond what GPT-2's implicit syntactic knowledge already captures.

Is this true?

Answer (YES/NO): YES